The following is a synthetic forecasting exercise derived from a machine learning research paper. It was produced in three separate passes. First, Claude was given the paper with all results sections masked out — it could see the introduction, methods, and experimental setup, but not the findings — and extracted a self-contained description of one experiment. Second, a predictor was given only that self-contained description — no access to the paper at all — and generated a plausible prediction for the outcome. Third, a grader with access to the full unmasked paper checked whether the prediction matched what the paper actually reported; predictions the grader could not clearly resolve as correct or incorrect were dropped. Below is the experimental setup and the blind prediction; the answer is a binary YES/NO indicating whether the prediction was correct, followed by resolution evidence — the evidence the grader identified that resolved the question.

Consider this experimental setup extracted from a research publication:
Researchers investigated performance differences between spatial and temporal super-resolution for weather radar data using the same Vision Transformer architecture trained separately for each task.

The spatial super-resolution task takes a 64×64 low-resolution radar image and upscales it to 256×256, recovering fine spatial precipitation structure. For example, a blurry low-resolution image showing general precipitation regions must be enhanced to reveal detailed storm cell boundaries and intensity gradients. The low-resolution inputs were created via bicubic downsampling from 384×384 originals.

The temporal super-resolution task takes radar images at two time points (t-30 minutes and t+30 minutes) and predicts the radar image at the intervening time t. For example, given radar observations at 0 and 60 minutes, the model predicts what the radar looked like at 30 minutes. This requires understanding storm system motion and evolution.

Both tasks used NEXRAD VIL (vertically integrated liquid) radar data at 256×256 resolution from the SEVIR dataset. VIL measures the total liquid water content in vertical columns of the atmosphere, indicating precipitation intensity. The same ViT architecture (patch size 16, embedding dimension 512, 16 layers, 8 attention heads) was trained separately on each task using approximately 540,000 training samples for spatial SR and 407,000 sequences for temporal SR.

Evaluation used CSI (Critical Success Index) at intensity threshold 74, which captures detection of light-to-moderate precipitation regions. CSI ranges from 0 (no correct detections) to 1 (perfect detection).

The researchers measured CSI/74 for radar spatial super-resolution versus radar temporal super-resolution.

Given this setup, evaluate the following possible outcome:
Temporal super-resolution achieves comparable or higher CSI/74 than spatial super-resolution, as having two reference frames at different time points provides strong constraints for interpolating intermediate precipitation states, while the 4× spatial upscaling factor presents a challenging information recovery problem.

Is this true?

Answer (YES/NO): NO